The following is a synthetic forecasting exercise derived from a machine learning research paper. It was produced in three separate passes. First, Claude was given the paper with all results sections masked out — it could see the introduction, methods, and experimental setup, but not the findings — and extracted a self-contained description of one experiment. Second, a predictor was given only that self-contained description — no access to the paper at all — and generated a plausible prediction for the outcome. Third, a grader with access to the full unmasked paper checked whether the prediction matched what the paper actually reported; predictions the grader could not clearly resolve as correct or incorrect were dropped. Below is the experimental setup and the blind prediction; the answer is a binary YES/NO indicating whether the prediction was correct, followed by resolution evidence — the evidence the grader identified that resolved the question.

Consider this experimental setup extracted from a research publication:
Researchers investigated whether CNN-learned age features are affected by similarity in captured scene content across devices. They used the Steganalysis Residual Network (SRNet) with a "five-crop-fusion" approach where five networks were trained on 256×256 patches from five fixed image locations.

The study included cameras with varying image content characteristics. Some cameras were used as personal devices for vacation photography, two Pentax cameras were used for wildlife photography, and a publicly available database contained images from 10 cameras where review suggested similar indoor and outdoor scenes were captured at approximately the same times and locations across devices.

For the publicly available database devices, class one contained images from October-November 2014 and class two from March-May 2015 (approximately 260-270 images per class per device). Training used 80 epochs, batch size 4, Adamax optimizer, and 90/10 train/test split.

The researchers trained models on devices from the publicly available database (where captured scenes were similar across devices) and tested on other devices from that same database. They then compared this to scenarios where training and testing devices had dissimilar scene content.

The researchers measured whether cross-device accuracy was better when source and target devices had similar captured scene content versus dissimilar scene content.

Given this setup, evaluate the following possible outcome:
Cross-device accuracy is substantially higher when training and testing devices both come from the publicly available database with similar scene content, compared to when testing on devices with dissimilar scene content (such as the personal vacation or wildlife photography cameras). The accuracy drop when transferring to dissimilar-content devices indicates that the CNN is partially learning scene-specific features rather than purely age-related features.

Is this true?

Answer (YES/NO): YES